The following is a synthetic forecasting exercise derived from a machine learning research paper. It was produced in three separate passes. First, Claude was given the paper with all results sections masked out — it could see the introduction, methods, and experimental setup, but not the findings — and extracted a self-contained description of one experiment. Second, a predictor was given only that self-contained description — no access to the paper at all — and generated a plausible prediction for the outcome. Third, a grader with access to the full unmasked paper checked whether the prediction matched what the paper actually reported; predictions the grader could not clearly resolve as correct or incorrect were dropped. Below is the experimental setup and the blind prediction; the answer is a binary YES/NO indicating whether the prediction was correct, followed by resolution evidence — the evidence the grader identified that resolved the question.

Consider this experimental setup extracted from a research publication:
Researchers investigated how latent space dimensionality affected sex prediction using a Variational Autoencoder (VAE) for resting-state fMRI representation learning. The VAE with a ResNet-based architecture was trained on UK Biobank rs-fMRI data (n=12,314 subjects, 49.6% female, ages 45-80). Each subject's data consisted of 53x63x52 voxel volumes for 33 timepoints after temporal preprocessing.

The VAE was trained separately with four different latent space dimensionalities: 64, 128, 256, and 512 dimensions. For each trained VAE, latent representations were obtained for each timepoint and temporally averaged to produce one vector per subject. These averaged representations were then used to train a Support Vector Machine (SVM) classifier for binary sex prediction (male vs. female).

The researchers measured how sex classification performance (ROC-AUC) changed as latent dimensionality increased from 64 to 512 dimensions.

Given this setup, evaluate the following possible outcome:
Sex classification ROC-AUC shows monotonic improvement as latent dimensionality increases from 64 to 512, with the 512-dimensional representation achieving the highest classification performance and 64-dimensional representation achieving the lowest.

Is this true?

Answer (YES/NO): NO